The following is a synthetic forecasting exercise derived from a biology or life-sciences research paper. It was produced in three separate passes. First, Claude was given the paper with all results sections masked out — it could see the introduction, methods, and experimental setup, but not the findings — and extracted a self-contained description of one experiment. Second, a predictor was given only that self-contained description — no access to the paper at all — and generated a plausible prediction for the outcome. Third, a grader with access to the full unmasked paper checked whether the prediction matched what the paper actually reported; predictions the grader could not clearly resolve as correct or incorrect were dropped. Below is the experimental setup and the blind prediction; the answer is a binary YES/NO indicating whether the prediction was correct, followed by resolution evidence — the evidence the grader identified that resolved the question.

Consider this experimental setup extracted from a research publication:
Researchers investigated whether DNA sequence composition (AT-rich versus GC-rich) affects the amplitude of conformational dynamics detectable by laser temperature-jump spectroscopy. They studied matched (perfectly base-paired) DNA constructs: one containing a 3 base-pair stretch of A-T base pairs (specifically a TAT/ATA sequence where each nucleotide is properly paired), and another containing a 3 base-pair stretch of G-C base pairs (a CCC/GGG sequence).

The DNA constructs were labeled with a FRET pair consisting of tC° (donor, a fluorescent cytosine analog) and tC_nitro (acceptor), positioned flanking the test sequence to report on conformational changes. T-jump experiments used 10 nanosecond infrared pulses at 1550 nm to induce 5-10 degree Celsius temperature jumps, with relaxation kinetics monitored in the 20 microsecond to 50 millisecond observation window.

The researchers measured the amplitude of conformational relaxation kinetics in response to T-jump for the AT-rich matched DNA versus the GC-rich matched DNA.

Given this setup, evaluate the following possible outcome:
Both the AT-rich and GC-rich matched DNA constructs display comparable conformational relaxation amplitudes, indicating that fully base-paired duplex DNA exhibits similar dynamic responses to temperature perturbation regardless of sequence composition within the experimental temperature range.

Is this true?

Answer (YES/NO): NO